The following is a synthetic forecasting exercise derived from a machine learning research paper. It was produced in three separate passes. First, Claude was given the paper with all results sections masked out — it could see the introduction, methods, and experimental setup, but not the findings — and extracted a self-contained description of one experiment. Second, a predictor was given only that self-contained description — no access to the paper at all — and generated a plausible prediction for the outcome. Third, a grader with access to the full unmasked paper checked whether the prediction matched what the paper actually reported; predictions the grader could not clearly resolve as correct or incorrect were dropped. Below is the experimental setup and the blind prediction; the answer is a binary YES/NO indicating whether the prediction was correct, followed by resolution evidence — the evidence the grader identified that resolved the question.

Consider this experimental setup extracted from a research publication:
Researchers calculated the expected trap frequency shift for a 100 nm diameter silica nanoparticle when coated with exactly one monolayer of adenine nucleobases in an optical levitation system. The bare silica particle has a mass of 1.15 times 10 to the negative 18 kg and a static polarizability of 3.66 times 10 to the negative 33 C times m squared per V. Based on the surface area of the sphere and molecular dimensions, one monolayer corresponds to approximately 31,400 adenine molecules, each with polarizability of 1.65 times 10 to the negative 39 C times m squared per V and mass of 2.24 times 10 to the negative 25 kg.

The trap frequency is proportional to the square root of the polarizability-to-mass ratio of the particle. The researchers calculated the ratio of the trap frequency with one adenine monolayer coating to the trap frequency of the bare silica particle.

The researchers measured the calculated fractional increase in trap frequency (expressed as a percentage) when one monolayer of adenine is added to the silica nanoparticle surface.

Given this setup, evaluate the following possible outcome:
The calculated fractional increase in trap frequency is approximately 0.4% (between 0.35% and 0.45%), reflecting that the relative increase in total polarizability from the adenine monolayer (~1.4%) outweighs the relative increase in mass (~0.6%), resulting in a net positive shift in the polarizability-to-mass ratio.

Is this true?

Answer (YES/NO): NO